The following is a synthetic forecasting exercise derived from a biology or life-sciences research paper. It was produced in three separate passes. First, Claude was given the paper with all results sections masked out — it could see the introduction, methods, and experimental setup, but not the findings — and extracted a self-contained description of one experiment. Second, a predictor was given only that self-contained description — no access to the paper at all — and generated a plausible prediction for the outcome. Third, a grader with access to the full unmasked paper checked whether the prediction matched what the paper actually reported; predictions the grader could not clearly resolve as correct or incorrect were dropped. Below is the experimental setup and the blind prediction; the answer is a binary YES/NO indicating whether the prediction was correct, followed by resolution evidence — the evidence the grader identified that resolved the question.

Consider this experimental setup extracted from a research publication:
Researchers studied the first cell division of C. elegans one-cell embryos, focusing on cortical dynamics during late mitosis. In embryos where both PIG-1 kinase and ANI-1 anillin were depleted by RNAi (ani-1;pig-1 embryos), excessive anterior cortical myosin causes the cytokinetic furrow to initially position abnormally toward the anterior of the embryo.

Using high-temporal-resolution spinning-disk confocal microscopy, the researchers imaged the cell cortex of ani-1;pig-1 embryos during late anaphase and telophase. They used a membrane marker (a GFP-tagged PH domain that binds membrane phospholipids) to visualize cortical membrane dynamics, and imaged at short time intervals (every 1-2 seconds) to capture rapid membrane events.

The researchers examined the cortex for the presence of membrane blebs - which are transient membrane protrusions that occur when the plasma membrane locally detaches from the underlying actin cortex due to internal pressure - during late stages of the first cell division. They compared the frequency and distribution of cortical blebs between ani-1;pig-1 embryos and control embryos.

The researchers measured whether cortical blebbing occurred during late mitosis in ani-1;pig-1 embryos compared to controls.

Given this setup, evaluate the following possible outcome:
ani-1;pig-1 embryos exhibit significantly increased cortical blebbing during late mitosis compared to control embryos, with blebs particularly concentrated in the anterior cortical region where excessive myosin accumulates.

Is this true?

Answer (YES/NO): NO